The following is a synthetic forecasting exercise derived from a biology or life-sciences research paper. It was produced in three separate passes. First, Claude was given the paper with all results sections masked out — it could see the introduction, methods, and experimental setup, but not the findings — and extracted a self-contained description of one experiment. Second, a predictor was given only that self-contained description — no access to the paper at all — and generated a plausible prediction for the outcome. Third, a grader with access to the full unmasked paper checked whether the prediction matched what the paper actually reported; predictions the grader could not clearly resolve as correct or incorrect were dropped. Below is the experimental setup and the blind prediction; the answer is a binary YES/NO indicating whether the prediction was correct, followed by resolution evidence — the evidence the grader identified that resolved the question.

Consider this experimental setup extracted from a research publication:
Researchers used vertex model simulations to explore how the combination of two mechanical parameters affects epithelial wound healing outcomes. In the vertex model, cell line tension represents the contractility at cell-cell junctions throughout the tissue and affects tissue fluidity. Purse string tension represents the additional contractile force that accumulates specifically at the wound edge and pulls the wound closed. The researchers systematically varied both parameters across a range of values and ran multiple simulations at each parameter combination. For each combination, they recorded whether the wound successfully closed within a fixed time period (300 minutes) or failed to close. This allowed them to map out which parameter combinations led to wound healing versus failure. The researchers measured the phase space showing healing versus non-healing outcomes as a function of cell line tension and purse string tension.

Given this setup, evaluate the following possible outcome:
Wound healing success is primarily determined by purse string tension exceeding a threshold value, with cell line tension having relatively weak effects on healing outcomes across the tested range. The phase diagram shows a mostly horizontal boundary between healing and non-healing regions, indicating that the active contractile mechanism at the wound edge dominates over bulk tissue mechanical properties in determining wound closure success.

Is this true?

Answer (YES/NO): NO